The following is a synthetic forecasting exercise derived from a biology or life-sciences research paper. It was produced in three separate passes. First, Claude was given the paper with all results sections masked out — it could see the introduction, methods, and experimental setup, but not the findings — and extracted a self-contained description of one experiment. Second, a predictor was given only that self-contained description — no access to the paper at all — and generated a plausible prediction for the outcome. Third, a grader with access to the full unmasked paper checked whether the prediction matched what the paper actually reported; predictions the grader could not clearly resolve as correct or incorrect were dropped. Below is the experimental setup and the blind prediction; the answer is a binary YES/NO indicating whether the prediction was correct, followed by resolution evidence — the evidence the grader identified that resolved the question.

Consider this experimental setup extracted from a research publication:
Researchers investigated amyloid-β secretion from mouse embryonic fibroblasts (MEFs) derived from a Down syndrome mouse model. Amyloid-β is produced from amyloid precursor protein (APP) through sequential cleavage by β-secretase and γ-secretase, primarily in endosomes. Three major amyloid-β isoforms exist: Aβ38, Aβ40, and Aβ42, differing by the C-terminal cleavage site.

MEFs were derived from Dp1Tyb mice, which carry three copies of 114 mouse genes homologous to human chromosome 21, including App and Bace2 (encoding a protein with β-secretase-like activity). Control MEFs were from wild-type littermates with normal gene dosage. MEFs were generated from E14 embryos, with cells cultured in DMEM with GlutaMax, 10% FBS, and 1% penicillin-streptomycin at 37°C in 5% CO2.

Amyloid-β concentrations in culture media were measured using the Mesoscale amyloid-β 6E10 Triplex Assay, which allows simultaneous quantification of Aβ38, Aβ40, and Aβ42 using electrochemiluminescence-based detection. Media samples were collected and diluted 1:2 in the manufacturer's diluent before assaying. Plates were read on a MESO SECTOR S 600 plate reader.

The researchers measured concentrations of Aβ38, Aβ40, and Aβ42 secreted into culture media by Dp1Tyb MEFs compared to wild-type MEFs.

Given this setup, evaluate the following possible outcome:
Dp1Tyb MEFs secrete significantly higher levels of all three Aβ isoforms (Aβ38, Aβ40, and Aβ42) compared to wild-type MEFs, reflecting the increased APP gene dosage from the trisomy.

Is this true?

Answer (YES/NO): NO